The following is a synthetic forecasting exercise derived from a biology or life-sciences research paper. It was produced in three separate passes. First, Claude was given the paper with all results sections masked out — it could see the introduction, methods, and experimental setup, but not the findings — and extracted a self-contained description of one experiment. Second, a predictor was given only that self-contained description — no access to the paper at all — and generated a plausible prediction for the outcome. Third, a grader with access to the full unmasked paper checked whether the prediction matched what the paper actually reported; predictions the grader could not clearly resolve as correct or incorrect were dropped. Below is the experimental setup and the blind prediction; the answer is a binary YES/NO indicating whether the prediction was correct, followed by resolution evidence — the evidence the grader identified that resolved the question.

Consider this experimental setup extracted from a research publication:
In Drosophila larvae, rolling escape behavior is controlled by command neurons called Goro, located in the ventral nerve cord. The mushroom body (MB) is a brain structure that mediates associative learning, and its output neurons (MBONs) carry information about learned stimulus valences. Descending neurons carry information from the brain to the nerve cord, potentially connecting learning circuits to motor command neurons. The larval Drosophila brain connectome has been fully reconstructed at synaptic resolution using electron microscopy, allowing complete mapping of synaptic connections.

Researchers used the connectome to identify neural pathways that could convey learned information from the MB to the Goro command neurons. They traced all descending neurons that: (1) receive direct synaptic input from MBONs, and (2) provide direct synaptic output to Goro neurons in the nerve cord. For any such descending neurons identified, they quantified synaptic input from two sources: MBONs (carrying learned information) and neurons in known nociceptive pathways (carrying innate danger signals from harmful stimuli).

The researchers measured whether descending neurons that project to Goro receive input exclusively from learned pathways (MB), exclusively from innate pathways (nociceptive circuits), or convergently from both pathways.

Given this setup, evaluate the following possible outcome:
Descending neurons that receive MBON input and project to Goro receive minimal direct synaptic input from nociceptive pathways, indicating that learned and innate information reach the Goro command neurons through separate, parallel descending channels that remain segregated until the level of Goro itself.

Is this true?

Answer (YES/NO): NO